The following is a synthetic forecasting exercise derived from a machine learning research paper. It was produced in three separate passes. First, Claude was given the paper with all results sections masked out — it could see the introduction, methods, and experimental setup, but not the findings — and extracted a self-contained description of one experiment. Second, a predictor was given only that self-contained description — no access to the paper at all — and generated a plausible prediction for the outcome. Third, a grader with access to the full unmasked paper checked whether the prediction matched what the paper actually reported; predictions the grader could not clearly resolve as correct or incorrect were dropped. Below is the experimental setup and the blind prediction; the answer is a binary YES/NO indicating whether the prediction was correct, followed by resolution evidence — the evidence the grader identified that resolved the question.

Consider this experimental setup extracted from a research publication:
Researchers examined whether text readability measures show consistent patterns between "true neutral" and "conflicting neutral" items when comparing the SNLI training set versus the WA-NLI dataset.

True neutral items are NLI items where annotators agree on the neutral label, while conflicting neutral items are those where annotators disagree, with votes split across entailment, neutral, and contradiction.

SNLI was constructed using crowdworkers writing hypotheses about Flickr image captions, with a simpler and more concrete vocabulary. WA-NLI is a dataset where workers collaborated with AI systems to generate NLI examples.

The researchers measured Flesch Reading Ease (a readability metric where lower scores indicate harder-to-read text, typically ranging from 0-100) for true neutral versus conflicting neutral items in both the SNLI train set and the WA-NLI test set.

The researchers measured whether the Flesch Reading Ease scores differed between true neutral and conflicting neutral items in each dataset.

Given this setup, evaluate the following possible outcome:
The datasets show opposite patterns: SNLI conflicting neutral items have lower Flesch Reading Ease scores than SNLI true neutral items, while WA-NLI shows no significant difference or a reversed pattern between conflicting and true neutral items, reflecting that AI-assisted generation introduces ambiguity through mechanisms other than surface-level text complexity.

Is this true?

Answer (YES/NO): YES